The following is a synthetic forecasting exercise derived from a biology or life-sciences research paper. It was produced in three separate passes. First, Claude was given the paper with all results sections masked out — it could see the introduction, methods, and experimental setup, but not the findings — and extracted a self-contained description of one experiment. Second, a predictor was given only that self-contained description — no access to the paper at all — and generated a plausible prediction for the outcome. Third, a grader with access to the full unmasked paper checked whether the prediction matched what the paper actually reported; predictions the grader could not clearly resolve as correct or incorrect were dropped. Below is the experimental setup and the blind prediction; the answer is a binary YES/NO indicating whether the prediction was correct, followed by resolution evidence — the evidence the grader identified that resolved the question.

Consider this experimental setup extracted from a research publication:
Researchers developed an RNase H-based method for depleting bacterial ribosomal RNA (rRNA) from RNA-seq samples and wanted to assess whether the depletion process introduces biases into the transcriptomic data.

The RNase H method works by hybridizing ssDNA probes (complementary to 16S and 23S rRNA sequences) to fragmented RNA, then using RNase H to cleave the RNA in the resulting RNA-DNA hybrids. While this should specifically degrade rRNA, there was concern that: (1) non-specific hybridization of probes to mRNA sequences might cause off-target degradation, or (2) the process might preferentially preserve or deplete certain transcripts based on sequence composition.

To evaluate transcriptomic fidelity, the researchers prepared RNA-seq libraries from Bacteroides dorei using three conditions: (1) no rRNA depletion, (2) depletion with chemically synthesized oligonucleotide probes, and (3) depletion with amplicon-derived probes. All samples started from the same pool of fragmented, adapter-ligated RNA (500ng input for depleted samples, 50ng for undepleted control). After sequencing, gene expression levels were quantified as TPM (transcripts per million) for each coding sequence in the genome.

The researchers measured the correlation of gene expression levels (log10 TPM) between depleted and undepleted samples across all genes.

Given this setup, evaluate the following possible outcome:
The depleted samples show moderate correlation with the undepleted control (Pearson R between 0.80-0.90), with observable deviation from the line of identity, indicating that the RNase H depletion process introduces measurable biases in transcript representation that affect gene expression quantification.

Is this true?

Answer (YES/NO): NO